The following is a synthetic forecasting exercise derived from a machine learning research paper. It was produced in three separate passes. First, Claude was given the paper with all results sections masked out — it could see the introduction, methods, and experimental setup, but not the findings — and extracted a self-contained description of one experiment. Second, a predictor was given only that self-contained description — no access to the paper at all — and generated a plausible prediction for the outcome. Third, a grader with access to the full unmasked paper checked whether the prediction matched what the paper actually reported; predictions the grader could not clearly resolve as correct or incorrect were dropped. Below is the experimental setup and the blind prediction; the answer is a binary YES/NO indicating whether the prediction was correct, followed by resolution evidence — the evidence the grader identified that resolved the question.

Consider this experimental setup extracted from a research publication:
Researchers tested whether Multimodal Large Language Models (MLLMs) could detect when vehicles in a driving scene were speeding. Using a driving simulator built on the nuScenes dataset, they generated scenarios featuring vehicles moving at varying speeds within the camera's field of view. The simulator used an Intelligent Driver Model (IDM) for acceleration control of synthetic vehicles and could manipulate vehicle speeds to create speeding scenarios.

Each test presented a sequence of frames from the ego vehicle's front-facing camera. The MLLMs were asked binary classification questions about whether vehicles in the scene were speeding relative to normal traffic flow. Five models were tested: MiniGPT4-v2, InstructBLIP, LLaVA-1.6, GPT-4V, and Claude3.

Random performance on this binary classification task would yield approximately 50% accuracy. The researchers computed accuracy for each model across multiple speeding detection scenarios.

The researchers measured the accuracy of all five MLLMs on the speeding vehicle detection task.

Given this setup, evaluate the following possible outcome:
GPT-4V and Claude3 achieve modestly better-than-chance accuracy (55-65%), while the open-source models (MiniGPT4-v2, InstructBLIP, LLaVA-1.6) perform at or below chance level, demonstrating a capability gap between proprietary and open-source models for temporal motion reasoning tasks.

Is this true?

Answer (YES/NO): NO